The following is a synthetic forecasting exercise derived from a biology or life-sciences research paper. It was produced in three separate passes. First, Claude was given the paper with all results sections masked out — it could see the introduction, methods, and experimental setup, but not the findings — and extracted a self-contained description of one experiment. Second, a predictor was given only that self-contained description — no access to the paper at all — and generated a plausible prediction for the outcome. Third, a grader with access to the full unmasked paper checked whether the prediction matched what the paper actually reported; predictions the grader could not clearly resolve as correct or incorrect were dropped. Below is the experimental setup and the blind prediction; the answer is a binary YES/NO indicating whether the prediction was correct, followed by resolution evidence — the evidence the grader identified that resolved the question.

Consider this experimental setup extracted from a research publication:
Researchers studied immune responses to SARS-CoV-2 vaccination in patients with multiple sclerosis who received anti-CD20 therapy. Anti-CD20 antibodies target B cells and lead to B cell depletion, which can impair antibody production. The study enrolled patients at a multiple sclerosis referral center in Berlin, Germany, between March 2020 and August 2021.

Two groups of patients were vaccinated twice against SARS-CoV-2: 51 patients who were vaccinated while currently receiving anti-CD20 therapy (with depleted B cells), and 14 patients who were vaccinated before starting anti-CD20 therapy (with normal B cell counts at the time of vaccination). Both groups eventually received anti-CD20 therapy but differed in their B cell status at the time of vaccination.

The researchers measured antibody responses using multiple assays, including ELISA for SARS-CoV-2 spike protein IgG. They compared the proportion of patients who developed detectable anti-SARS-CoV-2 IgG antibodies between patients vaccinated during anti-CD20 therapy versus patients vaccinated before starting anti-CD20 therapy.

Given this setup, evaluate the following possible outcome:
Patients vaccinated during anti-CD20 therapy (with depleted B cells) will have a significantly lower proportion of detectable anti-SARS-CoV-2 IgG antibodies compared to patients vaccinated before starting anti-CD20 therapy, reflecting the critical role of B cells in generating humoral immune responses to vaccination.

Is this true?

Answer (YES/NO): YES